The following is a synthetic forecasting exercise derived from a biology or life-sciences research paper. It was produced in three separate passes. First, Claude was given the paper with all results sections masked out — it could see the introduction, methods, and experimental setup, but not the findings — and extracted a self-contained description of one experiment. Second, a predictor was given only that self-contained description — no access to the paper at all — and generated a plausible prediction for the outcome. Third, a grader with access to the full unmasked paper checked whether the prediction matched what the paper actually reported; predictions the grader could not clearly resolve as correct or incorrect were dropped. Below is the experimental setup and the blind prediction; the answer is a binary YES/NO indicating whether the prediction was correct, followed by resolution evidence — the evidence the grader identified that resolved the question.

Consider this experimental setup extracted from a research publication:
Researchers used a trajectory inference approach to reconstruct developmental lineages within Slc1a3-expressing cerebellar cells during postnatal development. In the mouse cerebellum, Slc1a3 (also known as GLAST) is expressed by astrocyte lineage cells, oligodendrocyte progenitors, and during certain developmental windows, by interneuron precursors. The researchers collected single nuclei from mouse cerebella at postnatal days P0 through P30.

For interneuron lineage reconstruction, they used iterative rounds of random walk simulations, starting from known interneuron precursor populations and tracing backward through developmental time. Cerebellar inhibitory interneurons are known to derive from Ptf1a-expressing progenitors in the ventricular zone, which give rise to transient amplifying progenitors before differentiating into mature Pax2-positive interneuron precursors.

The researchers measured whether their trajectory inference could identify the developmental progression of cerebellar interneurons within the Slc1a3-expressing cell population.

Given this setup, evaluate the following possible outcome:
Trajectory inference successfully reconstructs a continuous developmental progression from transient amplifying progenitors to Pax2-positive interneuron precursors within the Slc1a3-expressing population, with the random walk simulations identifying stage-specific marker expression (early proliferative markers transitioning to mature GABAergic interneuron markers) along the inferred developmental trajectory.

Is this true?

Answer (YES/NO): YES